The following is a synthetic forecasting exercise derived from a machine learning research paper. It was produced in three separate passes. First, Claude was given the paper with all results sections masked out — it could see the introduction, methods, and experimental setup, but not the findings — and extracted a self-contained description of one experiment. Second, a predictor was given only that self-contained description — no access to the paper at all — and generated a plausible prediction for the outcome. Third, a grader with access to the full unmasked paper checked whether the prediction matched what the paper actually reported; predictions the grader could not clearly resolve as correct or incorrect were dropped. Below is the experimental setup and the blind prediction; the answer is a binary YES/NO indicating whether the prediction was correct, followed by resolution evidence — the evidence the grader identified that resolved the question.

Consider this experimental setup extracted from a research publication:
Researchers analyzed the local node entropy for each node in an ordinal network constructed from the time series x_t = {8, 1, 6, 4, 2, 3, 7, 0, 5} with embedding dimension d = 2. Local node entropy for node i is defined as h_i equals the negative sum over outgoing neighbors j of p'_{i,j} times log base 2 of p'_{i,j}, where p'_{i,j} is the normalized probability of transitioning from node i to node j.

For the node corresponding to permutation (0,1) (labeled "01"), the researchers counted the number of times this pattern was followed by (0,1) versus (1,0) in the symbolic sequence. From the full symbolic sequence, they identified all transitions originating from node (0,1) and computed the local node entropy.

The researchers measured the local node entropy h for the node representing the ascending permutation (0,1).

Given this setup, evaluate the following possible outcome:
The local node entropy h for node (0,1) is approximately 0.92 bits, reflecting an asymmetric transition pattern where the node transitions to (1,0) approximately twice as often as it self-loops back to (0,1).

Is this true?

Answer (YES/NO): YES